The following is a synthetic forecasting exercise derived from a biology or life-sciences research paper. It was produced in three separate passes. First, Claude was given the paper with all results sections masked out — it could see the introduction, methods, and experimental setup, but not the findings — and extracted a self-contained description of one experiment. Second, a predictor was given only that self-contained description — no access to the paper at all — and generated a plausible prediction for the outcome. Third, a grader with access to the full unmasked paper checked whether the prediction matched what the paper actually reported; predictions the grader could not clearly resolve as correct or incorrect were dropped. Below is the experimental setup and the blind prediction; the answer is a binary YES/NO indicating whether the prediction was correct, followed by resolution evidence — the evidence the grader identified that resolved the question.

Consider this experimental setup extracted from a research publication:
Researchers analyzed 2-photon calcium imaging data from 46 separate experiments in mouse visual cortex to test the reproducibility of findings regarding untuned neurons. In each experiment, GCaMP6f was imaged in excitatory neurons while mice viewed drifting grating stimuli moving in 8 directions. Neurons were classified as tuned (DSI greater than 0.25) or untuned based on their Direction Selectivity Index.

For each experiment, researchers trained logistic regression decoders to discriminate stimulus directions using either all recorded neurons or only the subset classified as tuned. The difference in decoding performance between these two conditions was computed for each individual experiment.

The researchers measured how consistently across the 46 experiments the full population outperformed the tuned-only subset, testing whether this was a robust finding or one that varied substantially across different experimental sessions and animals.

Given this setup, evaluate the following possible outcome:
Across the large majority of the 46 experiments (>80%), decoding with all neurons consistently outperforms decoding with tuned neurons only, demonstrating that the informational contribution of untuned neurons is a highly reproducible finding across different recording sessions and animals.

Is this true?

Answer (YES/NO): YES